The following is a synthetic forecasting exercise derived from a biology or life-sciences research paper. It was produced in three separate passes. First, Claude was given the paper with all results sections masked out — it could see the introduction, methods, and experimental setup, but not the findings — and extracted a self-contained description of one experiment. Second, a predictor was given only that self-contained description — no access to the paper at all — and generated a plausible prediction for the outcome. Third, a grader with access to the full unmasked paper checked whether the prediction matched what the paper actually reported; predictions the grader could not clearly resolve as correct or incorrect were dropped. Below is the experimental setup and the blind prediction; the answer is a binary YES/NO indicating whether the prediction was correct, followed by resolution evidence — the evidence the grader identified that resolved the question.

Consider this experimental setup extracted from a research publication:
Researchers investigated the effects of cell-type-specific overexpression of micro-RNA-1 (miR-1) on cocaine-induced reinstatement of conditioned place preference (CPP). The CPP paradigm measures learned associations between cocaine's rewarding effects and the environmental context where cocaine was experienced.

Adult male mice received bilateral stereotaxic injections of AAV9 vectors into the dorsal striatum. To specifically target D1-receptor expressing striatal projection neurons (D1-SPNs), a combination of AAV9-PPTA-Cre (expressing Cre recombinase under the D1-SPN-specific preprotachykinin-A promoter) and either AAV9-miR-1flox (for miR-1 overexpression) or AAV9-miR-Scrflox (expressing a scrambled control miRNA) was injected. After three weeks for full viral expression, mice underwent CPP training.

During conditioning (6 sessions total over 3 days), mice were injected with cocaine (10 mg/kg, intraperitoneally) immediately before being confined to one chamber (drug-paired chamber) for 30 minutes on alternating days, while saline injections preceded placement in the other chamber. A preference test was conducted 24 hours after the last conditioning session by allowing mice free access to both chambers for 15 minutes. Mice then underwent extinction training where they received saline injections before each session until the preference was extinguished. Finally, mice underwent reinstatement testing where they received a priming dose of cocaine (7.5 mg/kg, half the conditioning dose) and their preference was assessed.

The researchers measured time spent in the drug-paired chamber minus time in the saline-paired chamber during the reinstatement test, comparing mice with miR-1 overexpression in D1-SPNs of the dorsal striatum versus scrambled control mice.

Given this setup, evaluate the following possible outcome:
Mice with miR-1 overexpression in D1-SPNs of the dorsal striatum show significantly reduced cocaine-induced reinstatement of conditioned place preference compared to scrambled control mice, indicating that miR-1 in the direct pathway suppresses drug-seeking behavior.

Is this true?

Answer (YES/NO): YES